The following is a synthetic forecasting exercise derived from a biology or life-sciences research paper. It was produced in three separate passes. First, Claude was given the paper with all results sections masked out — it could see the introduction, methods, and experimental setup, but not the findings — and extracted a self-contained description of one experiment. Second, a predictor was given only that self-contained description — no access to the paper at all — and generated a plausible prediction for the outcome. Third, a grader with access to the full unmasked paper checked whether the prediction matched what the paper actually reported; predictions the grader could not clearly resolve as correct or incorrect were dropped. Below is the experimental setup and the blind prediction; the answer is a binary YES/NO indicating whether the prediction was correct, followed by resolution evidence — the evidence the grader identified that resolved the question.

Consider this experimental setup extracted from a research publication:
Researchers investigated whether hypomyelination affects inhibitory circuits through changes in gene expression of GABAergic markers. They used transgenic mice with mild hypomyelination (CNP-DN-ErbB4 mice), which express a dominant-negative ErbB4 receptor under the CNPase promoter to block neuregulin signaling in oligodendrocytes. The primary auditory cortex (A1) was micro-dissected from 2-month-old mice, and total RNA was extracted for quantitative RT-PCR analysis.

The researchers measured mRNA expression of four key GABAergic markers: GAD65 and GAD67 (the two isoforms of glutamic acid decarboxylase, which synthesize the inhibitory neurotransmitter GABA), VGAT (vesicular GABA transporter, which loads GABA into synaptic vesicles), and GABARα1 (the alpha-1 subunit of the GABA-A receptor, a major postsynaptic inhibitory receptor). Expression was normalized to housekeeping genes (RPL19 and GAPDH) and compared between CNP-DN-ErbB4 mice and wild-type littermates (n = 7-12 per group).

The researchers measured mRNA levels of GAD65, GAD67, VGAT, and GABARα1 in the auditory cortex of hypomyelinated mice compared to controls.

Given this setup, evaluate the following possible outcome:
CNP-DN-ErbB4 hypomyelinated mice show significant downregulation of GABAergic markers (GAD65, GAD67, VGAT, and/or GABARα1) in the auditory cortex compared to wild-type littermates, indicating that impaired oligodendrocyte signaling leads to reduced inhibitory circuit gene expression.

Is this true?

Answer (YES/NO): NO